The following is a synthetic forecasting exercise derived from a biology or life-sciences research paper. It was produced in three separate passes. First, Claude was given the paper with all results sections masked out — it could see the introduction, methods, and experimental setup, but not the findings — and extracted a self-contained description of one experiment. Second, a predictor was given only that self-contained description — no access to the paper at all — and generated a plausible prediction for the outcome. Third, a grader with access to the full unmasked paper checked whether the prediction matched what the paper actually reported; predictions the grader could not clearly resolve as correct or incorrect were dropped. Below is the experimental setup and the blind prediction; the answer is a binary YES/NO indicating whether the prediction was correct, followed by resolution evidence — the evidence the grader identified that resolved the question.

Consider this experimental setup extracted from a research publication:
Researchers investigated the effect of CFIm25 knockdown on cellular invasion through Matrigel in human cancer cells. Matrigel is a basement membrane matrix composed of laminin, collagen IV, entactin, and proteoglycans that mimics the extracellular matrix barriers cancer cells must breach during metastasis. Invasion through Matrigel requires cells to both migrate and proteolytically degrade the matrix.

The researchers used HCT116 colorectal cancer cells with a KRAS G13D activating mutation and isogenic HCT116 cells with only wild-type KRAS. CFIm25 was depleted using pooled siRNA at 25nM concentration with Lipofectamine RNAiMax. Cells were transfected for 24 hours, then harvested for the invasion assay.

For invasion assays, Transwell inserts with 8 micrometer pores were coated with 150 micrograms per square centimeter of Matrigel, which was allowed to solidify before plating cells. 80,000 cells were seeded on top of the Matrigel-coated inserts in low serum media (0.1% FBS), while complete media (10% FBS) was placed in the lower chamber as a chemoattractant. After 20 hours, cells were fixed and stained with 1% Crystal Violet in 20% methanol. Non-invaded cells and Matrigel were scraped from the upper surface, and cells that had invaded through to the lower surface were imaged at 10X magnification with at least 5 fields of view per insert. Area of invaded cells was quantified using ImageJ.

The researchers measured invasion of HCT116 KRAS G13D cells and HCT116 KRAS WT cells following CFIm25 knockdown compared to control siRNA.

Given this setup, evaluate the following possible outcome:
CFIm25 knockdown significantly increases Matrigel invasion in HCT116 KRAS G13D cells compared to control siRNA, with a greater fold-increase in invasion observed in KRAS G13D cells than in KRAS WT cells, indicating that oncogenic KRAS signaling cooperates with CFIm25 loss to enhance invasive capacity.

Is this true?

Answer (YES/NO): YES